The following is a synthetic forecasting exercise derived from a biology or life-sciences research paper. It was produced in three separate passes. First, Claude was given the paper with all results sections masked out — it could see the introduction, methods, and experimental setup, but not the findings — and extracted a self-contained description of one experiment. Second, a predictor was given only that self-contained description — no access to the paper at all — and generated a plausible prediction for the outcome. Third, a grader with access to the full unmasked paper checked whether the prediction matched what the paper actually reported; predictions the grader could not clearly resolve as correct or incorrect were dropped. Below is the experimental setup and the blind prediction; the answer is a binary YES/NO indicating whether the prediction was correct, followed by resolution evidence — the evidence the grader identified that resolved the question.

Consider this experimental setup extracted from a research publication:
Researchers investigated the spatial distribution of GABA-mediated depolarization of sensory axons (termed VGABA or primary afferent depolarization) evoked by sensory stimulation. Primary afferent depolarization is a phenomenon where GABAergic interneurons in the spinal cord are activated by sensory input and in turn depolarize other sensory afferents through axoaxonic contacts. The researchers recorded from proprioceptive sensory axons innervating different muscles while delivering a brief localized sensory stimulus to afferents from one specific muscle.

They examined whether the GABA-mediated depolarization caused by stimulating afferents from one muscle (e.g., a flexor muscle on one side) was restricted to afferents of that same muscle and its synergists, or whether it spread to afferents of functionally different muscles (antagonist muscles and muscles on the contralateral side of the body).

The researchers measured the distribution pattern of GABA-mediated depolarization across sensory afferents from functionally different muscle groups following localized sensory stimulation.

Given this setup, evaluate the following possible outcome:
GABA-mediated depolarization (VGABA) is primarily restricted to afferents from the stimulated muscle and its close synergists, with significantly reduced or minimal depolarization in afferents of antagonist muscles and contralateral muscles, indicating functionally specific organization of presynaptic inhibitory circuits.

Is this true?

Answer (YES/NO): NO